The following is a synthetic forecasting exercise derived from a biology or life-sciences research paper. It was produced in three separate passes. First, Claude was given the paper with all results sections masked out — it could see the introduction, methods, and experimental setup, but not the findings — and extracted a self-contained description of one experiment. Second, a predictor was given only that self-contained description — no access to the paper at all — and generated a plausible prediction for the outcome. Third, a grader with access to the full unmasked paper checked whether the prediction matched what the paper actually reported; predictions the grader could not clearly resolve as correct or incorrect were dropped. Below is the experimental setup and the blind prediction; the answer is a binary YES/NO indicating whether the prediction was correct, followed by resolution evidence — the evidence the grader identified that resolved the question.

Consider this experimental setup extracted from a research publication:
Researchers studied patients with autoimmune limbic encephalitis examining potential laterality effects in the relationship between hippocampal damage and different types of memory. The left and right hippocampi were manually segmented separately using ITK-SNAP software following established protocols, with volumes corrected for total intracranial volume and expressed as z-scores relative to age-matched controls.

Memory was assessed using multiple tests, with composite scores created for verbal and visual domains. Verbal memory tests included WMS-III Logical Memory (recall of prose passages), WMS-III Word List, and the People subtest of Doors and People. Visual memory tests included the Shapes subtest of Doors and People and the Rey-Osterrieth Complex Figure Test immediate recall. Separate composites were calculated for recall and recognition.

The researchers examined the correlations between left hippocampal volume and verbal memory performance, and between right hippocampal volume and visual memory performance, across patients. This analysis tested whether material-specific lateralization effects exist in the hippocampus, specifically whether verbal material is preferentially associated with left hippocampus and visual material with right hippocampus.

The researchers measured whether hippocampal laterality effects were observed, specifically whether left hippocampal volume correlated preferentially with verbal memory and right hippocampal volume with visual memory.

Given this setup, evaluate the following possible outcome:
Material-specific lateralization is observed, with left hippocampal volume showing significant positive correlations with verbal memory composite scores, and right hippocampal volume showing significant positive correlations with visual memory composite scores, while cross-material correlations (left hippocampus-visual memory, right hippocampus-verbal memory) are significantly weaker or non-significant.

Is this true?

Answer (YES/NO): NO